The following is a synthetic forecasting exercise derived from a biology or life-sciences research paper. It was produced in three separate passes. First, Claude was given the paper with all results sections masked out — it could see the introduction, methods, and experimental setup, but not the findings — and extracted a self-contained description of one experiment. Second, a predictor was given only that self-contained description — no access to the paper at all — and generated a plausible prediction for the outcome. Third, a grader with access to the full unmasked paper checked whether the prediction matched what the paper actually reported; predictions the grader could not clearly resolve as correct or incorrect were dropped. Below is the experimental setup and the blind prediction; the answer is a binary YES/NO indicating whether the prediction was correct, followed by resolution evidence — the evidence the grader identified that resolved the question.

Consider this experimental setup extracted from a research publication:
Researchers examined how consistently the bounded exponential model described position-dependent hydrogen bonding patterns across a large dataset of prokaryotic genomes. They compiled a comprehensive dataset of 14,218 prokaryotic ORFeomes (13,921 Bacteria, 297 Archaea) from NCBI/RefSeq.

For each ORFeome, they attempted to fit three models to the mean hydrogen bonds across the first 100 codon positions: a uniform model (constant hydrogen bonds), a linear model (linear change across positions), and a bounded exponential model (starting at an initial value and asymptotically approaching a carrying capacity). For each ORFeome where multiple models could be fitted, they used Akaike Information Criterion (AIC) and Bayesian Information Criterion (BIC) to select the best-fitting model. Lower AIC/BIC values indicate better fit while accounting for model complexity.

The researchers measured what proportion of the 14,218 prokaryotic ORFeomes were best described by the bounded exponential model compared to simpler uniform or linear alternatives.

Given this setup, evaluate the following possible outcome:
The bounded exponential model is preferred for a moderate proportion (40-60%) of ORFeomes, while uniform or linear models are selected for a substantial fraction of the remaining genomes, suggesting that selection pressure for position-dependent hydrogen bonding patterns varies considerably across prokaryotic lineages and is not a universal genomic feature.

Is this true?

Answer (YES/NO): NO